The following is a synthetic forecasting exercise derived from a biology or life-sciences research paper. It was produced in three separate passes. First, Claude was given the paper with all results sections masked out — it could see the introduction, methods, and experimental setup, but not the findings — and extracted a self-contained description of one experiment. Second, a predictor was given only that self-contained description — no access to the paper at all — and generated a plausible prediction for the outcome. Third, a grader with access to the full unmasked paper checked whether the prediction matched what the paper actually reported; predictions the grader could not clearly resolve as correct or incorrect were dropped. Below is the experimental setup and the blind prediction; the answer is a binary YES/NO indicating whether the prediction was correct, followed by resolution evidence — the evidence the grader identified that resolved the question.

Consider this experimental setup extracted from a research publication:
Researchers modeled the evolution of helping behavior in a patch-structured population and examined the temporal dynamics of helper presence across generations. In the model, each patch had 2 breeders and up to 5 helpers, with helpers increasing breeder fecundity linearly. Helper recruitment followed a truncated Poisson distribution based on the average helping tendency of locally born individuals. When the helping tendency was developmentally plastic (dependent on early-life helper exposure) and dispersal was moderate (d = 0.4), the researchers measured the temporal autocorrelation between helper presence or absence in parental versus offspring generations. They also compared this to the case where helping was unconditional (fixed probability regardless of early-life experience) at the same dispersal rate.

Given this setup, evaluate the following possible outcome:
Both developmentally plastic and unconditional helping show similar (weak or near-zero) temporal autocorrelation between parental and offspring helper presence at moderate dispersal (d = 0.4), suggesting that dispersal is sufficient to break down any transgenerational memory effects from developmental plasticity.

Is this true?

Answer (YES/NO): NO